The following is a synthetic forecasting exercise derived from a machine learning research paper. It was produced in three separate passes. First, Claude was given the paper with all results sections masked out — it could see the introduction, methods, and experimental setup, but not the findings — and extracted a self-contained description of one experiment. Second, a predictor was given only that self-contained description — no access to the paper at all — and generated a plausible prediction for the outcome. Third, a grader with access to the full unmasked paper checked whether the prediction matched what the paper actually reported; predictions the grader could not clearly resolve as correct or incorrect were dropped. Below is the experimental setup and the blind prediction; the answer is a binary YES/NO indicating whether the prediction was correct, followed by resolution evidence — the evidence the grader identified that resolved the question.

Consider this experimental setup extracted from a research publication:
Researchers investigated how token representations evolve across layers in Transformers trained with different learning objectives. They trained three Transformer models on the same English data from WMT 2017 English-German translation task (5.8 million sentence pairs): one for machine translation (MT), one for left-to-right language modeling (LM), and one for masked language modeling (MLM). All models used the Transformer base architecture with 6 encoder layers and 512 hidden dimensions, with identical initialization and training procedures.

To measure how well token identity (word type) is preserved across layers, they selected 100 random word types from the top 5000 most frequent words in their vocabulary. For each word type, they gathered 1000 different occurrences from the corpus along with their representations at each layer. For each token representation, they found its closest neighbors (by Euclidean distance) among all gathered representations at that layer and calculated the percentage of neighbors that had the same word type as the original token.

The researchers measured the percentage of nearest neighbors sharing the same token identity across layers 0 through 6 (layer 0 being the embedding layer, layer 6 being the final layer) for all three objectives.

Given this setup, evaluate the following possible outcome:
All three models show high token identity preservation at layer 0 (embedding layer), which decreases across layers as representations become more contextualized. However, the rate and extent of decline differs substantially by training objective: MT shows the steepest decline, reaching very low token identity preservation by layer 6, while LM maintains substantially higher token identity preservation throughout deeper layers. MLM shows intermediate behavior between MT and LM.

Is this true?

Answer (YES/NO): NO